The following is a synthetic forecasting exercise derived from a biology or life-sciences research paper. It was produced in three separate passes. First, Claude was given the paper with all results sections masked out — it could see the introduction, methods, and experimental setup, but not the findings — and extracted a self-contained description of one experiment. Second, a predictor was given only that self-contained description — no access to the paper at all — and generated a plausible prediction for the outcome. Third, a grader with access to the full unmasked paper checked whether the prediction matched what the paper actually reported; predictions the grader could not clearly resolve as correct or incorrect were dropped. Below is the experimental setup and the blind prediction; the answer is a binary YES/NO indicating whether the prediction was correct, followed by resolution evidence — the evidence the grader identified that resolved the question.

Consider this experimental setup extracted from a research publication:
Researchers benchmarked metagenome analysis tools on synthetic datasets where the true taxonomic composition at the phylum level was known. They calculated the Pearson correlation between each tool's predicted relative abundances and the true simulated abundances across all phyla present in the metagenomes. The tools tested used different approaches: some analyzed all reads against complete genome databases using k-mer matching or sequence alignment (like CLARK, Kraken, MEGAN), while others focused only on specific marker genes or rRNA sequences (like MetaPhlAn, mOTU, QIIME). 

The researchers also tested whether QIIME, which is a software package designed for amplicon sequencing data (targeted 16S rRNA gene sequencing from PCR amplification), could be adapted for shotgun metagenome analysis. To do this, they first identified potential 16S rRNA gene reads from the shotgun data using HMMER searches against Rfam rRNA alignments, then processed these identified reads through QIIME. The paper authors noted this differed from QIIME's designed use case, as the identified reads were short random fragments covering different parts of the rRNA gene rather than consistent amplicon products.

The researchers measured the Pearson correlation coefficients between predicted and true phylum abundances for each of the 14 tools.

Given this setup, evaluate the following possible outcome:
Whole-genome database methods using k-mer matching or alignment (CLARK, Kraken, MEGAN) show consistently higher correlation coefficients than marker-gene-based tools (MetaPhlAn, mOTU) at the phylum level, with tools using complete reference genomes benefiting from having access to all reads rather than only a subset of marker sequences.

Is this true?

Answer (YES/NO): NO